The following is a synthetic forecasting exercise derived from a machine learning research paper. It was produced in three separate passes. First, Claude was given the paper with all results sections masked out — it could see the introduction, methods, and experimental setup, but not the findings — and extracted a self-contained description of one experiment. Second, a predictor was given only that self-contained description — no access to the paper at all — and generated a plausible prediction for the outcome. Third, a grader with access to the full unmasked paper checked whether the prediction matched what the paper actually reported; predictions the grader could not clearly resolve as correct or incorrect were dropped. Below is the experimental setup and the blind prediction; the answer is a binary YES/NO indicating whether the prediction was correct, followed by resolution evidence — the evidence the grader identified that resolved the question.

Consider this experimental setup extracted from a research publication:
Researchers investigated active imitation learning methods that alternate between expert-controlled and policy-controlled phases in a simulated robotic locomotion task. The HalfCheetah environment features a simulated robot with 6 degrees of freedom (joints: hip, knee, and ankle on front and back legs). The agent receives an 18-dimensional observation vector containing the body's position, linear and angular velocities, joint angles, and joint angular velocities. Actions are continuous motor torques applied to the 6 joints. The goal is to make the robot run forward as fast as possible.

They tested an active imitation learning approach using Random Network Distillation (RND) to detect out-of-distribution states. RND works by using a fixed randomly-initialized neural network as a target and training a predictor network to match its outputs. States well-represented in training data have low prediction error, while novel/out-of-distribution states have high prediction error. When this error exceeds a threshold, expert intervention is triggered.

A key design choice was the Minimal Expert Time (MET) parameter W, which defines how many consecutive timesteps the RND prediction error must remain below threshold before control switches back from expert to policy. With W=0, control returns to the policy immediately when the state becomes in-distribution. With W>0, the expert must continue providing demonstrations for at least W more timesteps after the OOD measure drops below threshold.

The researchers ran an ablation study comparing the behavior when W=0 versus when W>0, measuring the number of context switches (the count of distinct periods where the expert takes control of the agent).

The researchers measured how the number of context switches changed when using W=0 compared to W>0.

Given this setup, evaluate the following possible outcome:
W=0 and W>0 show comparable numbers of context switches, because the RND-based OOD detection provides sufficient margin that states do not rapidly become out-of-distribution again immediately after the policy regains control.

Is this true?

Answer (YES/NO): NO